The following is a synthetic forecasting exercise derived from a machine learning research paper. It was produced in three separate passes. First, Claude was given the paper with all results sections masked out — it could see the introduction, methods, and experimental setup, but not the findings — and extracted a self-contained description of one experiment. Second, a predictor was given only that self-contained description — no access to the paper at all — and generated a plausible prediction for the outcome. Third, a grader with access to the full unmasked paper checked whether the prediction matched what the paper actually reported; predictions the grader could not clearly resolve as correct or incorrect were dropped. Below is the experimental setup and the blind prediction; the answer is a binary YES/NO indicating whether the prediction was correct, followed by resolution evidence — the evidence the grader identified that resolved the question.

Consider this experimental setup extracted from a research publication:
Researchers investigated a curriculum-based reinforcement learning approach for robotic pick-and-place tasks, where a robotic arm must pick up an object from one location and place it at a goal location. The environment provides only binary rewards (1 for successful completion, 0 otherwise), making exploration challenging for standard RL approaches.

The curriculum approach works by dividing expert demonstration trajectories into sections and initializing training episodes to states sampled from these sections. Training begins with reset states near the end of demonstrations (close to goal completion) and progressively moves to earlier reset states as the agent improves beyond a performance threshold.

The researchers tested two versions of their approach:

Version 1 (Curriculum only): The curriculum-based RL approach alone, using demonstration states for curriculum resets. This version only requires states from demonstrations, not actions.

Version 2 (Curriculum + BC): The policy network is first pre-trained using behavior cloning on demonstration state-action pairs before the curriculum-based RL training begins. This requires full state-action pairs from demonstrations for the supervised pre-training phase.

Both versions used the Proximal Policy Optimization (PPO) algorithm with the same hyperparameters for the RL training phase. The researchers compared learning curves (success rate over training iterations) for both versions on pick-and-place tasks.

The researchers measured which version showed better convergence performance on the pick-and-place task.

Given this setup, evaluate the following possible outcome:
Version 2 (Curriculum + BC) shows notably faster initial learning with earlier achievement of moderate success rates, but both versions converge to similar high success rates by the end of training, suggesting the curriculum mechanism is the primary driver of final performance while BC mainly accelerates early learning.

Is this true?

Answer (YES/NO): NO